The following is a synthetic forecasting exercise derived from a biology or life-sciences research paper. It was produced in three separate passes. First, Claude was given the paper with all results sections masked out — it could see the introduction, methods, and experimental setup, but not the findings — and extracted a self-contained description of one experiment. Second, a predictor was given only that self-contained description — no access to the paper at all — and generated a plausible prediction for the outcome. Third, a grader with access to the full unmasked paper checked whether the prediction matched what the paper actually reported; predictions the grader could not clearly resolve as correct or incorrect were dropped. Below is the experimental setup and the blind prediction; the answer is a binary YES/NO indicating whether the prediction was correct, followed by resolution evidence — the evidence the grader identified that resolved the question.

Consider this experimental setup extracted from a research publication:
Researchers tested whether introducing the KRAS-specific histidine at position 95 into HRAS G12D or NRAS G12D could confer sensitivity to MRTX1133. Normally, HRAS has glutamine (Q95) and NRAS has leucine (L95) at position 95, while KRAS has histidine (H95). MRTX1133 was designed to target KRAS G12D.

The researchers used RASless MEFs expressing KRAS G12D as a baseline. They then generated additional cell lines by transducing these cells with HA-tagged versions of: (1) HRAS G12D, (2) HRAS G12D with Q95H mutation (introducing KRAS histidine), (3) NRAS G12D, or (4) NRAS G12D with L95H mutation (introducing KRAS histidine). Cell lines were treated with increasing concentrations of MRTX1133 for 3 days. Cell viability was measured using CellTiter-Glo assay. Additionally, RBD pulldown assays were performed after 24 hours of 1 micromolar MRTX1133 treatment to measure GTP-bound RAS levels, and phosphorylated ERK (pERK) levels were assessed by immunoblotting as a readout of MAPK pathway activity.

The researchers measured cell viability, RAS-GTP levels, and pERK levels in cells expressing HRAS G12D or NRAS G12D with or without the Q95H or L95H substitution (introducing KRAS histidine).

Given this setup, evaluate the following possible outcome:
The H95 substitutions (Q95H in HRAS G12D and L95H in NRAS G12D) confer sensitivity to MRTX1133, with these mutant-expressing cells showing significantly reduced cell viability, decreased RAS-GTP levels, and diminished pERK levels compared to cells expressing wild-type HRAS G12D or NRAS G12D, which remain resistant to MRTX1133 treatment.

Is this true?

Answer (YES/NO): YES